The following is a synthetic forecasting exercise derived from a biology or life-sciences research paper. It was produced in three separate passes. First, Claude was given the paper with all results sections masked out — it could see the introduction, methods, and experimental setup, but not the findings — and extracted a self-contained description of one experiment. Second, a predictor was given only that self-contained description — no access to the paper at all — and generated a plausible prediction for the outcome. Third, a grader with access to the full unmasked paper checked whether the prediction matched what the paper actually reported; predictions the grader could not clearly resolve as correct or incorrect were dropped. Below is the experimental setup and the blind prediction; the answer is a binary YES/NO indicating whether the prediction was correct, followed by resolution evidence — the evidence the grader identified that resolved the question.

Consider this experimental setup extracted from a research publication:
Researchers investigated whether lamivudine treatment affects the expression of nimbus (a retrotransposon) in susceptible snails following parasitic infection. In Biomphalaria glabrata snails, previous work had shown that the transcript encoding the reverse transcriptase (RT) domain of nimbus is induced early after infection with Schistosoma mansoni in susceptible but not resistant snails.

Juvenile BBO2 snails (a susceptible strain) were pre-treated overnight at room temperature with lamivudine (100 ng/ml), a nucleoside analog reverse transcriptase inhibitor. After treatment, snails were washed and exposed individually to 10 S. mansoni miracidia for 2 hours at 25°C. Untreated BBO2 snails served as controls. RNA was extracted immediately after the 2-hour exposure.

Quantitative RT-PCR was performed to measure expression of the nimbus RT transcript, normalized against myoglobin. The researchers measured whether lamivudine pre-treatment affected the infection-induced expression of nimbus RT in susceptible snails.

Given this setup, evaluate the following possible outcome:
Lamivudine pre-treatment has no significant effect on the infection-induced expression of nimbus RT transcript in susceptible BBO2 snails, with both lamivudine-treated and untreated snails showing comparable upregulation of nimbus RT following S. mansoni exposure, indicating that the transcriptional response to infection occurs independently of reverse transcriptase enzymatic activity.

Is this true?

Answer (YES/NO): NO